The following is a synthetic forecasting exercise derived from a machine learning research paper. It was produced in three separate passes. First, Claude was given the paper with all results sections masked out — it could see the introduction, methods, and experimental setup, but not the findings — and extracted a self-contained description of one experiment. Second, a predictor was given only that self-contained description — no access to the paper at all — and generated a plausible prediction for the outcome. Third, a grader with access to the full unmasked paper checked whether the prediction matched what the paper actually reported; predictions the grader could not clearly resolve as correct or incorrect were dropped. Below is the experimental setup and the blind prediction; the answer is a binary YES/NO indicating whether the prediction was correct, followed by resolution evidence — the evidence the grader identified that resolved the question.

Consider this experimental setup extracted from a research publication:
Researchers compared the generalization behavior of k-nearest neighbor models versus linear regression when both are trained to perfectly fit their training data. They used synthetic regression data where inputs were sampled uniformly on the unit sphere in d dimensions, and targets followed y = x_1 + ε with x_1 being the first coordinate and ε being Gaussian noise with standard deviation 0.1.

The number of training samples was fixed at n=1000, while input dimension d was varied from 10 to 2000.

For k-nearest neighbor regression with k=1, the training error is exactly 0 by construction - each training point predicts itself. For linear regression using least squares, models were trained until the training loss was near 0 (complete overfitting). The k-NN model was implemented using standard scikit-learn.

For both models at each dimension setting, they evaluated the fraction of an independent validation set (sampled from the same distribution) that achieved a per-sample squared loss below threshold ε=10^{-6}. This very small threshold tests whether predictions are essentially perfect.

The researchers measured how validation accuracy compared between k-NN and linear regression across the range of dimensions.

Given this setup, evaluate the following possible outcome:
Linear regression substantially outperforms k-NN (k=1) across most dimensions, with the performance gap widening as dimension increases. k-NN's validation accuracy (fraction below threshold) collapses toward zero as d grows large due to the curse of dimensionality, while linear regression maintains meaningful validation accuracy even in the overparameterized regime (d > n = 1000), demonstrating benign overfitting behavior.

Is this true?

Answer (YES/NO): NO